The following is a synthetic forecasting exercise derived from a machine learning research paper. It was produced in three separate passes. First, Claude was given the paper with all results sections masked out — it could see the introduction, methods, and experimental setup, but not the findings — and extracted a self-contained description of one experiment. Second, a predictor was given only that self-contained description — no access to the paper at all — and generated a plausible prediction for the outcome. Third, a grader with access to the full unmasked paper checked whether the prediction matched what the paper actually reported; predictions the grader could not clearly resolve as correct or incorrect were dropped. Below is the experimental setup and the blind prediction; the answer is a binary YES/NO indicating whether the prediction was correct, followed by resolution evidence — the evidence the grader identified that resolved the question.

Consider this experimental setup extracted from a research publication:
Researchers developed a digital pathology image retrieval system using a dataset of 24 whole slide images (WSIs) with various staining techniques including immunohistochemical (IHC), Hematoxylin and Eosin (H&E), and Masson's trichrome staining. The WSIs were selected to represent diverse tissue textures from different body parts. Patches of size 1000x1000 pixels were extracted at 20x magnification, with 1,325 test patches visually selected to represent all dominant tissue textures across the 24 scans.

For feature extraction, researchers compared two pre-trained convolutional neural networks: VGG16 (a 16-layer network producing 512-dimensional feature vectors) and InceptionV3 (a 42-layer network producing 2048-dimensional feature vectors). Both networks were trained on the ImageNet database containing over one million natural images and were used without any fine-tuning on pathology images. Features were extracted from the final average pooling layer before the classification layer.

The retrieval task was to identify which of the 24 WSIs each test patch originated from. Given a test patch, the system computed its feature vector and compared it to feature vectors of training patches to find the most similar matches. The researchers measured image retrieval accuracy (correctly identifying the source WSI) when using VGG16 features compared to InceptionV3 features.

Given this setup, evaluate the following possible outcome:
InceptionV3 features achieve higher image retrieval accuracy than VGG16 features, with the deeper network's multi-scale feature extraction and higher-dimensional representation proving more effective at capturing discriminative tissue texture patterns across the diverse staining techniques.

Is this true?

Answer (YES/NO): YES